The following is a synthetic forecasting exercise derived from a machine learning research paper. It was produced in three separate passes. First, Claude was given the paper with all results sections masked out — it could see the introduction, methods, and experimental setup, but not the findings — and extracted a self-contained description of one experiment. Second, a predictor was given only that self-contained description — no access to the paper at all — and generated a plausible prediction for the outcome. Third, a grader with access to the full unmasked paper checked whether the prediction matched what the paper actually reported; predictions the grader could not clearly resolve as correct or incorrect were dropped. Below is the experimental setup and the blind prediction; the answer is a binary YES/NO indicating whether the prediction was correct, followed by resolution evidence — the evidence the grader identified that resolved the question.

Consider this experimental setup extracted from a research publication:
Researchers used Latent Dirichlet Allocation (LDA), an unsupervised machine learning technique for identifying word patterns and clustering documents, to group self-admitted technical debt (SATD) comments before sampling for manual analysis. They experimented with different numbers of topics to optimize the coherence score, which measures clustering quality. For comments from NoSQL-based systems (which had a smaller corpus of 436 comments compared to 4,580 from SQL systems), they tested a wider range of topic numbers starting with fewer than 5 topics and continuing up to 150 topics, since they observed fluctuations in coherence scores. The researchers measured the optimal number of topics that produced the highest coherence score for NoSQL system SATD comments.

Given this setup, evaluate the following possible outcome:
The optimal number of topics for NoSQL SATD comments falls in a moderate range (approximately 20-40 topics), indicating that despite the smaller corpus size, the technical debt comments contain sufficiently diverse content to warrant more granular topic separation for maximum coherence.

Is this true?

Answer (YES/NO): NO